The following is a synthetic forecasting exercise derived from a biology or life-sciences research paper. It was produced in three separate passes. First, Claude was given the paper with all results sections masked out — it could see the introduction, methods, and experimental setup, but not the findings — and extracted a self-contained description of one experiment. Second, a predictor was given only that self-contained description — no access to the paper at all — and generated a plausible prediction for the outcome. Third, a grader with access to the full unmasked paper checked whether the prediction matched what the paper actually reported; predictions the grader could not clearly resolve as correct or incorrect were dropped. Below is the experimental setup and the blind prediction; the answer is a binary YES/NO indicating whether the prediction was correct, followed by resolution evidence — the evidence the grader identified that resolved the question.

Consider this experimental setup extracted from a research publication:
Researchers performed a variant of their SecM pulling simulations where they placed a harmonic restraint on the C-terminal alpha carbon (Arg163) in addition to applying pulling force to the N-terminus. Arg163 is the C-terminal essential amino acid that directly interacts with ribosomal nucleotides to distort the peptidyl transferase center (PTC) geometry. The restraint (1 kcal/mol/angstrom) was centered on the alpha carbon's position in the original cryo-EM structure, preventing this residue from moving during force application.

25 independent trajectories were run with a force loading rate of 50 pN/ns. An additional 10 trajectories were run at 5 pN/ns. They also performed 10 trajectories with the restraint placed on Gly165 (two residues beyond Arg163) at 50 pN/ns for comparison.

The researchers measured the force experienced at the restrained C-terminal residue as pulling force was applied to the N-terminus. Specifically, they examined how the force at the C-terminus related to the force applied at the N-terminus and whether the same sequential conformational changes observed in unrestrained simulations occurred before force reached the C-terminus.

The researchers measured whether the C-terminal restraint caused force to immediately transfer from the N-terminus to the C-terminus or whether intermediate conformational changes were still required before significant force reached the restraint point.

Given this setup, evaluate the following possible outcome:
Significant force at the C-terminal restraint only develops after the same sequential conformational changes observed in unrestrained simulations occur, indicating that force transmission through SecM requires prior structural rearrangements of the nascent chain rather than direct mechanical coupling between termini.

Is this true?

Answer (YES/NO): YES